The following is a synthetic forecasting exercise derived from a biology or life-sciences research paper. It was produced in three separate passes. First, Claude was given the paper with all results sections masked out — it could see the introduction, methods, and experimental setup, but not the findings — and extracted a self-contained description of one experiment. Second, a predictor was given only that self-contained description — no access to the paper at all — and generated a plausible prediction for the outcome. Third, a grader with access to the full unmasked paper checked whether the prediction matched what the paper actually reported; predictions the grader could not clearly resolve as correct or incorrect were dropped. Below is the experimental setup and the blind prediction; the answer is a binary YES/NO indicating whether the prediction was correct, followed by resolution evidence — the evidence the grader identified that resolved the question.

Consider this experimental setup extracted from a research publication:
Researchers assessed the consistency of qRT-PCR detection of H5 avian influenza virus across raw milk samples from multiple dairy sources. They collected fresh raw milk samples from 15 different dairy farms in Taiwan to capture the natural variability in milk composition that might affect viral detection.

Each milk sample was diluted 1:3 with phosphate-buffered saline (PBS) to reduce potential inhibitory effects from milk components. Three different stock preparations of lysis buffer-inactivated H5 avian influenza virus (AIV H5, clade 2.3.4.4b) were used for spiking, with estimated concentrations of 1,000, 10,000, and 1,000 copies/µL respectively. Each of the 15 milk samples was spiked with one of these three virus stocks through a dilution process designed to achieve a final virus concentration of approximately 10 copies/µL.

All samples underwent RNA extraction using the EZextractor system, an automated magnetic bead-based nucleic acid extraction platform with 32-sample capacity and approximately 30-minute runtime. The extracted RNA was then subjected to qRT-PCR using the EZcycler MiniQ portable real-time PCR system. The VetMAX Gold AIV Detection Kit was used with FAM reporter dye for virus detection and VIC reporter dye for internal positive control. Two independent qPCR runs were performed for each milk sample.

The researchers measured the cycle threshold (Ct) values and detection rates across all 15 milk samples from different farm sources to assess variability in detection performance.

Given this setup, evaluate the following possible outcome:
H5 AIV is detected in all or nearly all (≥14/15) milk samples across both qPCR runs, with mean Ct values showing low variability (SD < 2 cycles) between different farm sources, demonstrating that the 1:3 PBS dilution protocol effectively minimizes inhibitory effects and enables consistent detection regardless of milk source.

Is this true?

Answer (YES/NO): NO